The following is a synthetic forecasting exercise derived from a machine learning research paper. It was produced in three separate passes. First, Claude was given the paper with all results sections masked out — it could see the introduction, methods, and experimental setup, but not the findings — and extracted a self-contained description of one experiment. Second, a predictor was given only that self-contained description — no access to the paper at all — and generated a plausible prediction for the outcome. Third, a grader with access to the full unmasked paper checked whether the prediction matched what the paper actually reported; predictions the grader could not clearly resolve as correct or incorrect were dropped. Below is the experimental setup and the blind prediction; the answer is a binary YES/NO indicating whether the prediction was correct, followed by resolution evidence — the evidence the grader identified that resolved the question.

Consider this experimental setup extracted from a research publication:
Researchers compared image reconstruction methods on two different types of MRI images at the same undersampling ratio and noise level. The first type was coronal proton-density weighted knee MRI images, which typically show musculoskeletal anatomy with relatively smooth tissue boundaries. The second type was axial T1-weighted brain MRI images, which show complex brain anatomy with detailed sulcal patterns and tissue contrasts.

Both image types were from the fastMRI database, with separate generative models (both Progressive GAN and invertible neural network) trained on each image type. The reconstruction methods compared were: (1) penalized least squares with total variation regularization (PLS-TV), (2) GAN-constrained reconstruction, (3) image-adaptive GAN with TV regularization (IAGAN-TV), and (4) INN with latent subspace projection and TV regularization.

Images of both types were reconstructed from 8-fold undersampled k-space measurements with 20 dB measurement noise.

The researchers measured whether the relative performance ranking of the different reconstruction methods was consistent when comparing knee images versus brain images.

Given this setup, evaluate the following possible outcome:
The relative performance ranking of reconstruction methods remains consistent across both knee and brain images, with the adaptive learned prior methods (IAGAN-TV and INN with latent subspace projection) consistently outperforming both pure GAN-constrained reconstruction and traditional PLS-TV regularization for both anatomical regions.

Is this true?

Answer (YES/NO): YES